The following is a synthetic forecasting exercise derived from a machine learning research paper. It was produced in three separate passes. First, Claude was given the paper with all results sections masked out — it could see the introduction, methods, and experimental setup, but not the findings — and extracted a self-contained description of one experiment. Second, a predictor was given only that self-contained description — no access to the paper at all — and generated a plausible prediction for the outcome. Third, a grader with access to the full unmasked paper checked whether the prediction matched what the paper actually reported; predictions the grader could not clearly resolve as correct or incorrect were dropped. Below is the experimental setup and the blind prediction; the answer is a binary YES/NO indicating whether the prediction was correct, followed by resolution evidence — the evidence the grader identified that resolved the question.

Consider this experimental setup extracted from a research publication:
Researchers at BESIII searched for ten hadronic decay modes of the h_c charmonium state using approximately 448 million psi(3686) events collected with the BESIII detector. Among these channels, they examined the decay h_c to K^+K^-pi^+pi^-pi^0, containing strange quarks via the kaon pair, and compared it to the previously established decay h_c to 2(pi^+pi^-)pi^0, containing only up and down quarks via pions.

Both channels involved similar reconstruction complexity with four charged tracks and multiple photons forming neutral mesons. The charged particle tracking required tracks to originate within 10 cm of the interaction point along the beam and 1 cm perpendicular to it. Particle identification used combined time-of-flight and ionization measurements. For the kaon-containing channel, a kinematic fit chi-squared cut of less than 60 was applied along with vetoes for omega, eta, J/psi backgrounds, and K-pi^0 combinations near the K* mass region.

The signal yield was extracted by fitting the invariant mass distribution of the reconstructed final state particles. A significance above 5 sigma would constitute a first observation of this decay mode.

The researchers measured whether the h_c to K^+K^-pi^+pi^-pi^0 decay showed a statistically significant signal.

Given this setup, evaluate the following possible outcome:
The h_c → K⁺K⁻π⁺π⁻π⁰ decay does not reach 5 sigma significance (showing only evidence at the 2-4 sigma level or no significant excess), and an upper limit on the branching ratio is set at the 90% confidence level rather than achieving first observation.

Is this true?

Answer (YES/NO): NO